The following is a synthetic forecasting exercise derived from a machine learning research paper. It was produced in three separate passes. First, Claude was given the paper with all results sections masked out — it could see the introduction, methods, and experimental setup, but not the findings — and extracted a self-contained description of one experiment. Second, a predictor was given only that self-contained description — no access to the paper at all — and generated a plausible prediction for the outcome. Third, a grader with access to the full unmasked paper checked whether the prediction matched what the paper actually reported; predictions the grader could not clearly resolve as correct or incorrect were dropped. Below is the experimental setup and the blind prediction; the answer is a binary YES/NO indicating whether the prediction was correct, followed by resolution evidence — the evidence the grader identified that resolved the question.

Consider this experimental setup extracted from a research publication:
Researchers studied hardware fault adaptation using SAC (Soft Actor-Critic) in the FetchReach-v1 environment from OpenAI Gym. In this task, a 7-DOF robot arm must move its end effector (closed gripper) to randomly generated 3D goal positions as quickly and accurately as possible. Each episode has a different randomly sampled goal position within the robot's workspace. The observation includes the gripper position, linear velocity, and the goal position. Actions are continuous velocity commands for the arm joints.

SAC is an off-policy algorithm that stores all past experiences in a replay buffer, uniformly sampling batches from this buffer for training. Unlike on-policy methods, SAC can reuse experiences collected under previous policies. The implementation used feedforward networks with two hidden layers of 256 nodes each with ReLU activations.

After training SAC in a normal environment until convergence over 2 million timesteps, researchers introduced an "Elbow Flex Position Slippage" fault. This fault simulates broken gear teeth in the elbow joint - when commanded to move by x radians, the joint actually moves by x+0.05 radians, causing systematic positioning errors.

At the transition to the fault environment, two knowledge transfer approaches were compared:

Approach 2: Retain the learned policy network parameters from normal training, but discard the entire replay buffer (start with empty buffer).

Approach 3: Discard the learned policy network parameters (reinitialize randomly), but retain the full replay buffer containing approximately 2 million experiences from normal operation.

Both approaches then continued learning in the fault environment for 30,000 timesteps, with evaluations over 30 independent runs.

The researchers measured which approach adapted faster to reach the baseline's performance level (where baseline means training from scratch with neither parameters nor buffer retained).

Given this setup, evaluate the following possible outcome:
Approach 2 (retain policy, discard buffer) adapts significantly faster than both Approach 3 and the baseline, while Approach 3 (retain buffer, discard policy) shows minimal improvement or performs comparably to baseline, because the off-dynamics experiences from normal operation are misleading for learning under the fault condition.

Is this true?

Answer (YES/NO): NO